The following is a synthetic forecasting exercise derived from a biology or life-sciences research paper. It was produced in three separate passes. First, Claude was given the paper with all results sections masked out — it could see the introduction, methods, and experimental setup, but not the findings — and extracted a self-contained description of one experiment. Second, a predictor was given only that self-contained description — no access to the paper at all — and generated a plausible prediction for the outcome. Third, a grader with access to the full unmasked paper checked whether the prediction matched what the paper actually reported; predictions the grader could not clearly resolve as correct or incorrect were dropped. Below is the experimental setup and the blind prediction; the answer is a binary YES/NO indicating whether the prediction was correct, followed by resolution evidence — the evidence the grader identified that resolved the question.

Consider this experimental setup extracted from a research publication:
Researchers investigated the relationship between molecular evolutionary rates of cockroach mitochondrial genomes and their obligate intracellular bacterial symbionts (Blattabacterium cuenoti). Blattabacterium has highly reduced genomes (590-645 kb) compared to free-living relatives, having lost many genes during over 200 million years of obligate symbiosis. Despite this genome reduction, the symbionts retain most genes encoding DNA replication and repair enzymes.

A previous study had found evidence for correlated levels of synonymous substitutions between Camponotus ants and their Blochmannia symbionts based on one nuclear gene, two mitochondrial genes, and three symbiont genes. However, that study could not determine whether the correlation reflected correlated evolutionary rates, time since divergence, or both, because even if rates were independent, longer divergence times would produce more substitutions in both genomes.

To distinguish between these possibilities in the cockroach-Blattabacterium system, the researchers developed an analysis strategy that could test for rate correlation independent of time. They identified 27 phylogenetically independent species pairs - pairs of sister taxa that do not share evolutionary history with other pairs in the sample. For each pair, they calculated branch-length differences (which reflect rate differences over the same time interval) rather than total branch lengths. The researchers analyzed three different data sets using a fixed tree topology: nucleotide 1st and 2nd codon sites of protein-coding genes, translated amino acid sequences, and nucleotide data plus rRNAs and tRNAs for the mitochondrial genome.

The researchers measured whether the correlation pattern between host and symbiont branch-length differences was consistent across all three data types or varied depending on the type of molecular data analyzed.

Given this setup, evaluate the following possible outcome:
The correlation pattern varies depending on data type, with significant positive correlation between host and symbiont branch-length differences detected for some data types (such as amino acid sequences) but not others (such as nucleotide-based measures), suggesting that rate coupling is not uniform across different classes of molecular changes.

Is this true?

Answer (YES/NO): NO